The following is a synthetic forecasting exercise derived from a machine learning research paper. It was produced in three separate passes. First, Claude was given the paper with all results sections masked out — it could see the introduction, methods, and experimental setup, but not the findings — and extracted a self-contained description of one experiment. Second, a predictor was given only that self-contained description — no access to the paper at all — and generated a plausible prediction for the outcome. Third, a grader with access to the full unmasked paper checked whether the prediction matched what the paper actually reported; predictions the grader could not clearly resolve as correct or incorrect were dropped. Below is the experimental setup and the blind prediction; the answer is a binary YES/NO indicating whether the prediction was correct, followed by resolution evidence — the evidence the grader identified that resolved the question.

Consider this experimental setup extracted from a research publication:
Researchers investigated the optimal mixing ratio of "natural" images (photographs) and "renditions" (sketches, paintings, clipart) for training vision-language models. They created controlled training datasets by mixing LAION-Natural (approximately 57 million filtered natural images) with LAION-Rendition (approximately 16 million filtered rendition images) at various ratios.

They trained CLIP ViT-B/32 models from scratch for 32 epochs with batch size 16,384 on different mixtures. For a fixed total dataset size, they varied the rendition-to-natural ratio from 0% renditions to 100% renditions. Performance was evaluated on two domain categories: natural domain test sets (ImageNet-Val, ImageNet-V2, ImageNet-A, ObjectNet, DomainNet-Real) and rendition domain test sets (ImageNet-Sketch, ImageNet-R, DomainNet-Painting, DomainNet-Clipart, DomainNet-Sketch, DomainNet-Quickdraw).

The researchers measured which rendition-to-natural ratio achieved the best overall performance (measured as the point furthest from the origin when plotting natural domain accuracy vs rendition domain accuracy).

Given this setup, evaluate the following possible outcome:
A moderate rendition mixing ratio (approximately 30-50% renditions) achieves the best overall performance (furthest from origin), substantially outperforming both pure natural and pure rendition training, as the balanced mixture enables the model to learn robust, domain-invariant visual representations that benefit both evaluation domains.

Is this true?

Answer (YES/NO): NO